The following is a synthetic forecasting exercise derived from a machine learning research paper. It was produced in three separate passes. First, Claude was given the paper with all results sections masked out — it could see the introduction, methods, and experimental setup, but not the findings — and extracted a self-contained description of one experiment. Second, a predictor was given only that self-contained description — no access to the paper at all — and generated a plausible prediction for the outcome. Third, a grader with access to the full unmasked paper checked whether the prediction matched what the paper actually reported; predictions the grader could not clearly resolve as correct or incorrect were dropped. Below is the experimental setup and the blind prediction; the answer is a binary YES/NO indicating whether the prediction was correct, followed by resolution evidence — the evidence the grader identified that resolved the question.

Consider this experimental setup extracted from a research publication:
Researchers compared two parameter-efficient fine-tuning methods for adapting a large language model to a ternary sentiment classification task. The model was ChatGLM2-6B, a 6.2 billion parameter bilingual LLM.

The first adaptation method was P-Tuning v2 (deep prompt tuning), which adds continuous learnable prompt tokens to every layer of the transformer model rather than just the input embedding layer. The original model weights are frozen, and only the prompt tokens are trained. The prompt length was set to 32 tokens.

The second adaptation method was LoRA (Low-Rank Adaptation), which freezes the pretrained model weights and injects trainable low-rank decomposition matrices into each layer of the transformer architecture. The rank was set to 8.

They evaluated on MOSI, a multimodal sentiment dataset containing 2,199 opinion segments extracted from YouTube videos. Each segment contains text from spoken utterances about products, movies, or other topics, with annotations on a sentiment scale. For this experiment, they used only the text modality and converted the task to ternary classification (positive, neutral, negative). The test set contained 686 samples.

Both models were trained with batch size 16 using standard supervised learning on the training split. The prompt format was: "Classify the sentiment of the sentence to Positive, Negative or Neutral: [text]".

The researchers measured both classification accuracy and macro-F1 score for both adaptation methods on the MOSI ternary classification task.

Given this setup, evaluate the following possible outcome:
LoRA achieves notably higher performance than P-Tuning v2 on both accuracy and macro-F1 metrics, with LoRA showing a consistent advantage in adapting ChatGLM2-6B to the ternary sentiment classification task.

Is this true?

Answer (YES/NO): NO